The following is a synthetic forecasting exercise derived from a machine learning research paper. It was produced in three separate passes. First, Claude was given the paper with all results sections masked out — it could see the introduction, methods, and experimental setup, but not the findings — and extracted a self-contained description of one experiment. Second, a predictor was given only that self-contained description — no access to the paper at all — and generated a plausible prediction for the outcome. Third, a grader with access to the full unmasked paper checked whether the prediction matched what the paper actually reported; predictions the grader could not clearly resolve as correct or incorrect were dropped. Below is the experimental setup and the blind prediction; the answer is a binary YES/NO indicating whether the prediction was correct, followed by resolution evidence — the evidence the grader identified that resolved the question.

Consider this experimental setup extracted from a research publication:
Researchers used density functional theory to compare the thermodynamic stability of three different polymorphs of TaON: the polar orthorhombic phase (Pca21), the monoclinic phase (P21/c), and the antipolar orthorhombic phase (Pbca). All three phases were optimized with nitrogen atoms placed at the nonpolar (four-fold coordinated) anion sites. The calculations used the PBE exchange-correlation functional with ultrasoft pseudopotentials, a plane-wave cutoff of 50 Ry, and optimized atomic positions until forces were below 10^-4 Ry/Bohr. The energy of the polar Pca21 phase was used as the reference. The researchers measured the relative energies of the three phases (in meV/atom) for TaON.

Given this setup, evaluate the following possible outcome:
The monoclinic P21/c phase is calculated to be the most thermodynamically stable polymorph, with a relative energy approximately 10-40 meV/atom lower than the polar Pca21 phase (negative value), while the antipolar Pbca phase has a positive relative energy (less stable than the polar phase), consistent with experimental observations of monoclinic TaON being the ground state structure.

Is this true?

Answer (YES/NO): NO